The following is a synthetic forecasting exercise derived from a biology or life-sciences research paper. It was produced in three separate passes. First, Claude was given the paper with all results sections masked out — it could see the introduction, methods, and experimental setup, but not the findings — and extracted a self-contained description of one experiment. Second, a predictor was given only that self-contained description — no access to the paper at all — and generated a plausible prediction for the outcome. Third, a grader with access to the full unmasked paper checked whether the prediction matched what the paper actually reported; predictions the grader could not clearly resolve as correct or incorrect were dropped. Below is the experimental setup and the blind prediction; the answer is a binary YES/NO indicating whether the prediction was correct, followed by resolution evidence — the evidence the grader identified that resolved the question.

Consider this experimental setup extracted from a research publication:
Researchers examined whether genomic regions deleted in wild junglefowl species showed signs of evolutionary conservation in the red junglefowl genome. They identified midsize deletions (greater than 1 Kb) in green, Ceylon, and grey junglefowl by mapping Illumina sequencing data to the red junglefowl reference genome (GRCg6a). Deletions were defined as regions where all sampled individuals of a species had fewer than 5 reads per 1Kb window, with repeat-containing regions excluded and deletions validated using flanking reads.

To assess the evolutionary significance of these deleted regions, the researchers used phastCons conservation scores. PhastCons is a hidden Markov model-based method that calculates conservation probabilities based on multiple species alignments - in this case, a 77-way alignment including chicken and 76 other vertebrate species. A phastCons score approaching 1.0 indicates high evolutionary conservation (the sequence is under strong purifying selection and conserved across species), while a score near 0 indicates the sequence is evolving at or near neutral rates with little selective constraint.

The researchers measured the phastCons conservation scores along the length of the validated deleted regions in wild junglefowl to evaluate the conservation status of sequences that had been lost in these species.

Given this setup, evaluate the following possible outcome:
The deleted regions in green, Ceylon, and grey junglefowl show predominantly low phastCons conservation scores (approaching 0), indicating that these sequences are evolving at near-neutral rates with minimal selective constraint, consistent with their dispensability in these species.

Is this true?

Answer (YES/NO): NO